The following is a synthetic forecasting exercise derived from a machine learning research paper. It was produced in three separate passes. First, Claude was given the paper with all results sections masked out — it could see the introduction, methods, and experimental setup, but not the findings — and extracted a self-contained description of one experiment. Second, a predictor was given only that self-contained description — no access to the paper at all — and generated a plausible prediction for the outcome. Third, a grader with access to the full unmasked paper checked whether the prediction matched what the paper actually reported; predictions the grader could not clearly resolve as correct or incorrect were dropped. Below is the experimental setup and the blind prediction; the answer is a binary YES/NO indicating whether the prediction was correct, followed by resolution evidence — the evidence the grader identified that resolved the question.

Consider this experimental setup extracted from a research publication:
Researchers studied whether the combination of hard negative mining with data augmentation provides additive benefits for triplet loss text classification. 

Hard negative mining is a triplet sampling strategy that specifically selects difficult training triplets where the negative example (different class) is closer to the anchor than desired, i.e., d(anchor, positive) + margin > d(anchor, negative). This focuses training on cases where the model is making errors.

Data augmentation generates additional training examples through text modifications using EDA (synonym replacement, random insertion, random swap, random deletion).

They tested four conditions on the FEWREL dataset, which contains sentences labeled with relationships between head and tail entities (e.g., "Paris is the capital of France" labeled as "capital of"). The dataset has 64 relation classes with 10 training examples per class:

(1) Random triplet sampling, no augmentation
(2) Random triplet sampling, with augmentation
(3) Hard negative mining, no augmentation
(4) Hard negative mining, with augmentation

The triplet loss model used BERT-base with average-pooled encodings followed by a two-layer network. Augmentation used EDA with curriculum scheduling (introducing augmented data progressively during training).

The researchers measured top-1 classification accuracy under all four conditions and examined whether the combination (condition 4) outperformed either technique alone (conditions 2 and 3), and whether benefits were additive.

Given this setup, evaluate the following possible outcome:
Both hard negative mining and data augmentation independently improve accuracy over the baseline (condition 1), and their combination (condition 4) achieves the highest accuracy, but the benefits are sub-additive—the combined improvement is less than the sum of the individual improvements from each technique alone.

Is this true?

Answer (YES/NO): NO